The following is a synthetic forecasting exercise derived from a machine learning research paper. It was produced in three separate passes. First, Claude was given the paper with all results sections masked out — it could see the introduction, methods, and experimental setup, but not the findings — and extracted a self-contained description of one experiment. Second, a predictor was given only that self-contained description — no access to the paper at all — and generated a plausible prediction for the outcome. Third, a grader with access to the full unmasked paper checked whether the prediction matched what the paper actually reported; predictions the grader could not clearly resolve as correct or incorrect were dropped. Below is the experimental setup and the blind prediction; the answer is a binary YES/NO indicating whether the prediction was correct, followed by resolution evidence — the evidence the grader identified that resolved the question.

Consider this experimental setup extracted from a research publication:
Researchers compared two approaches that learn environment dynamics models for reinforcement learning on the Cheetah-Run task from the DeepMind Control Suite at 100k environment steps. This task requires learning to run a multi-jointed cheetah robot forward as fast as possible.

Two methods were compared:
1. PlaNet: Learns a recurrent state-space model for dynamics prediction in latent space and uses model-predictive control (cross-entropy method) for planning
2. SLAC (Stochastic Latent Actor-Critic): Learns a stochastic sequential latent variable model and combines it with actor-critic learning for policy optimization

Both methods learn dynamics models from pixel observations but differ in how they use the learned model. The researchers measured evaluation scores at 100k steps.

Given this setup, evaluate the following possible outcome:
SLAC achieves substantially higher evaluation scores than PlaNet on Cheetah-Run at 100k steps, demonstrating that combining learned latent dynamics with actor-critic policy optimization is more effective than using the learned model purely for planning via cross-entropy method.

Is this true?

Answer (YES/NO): YES